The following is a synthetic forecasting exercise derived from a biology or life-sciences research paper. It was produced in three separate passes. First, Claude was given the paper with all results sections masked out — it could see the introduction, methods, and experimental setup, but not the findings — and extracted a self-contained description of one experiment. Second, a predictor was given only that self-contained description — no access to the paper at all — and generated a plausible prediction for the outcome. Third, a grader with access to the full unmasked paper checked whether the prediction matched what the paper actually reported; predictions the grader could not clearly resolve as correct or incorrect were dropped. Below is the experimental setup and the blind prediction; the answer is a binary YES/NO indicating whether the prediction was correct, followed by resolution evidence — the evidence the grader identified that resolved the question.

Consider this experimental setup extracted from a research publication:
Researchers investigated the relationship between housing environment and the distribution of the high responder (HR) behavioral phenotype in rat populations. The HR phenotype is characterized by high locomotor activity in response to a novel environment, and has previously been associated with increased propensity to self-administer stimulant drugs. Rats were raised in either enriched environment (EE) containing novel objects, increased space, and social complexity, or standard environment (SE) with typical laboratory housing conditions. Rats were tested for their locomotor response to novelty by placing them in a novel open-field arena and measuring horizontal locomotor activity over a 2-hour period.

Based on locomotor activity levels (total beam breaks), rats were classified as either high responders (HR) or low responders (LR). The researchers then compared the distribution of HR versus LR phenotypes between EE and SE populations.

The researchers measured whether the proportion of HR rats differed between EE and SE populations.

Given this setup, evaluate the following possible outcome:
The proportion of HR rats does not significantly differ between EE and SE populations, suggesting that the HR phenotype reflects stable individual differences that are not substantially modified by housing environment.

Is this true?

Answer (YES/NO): NO